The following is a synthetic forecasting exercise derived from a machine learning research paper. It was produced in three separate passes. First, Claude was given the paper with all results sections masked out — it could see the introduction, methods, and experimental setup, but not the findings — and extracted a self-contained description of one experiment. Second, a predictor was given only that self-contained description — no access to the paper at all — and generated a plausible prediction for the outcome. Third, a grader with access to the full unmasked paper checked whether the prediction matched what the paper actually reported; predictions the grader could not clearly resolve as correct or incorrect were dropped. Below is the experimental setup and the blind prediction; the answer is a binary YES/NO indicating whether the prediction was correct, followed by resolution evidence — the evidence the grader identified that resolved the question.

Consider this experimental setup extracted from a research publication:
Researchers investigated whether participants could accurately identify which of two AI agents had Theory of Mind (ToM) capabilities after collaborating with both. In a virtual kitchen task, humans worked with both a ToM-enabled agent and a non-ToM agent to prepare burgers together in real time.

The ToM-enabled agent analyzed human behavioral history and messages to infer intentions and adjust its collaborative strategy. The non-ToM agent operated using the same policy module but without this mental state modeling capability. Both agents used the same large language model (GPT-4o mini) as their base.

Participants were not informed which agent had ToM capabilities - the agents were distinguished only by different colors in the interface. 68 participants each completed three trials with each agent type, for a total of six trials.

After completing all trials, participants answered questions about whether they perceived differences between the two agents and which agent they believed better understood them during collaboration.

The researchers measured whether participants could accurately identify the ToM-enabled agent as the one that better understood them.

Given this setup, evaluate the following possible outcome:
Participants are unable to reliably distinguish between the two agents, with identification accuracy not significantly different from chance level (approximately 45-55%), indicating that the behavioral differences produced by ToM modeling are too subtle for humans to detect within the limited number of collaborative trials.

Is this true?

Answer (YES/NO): NO